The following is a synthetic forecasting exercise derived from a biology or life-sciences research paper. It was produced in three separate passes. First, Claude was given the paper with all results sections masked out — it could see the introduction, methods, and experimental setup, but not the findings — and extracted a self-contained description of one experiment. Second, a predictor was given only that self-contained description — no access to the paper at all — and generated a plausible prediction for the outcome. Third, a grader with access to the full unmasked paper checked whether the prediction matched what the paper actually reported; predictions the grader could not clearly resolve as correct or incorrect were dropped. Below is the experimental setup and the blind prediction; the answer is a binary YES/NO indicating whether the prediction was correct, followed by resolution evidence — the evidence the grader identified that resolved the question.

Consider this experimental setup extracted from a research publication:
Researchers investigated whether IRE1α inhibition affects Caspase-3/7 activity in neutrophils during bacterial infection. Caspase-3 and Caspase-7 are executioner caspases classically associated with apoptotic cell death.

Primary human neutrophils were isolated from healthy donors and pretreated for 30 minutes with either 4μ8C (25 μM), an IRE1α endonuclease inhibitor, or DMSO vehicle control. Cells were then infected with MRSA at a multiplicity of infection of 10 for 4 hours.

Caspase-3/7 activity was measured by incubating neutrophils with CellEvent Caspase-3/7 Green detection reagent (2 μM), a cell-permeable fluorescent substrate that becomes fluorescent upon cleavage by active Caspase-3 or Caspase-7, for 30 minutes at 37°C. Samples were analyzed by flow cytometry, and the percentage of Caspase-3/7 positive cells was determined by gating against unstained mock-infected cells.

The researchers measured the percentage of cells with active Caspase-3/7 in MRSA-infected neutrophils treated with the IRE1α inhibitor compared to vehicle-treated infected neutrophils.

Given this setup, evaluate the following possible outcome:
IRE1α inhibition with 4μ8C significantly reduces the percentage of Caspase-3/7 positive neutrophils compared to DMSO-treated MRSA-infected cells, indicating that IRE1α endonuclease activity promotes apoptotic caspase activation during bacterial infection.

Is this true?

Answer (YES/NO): NO